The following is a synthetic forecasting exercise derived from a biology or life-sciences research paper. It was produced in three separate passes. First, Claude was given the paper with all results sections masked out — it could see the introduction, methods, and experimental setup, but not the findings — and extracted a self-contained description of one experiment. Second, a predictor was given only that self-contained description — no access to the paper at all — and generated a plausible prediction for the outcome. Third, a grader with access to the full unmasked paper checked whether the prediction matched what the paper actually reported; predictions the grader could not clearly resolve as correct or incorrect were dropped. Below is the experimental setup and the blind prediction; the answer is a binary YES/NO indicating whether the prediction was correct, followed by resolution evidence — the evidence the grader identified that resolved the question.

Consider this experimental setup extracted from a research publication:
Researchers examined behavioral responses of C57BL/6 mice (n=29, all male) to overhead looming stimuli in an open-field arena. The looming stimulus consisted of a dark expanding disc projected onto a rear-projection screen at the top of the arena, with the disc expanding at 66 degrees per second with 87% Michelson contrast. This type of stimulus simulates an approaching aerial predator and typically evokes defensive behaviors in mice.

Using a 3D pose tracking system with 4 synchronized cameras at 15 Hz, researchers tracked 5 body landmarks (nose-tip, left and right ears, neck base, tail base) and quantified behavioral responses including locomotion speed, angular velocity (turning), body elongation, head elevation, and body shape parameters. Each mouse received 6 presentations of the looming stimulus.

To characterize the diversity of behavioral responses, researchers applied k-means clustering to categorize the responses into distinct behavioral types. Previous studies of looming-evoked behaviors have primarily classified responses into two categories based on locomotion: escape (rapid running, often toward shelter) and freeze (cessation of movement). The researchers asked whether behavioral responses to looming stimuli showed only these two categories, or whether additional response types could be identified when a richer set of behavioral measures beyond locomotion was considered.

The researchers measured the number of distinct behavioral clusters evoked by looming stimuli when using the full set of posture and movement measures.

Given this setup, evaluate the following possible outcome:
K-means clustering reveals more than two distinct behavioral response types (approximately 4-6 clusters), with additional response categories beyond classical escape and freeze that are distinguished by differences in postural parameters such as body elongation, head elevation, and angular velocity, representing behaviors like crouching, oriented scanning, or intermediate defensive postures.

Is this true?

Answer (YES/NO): YES